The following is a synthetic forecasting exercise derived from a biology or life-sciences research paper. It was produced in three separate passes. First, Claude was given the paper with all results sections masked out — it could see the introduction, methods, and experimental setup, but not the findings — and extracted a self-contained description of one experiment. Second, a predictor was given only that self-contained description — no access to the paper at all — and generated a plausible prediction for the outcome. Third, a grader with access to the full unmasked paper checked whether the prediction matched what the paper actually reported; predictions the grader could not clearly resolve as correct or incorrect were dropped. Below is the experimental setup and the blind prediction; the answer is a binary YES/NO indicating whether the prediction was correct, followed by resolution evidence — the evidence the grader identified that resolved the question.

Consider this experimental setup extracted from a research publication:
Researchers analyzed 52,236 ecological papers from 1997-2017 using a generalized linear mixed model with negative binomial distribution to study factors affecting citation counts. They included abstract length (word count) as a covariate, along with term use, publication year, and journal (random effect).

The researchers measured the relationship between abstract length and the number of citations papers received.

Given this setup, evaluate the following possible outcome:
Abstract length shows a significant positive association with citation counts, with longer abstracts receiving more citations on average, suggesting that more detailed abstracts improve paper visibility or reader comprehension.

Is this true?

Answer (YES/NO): YES